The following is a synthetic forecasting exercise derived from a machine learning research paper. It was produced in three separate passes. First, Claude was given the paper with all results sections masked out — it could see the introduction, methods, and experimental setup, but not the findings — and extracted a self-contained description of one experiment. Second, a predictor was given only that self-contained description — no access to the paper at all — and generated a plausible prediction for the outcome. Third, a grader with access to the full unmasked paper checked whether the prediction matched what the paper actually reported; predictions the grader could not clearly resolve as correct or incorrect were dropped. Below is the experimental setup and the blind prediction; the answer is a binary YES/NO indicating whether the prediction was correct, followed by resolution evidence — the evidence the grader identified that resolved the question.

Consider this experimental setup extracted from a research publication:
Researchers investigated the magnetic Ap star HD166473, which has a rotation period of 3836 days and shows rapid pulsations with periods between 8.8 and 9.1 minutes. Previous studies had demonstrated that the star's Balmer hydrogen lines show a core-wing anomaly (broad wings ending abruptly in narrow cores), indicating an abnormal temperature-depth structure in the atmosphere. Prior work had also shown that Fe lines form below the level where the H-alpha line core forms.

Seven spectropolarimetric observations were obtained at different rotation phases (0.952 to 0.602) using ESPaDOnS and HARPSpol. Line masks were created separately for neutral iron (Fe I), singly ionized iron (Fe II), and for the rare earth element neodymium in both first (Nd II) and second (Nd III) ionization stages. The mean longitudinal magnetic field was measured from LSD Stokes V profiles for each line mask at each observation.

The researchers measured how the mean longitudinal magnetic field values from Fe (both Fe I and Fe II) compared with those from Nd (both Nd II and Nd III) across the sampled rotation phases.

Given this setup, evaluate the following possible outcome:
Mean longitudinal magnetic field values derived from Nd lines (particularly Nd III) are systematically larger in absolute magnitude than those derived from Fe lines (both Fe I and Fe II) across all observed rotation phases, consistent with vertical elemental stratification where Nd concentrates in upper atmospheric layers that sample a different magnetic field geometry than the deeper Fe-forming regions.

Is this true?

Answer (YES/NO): NO